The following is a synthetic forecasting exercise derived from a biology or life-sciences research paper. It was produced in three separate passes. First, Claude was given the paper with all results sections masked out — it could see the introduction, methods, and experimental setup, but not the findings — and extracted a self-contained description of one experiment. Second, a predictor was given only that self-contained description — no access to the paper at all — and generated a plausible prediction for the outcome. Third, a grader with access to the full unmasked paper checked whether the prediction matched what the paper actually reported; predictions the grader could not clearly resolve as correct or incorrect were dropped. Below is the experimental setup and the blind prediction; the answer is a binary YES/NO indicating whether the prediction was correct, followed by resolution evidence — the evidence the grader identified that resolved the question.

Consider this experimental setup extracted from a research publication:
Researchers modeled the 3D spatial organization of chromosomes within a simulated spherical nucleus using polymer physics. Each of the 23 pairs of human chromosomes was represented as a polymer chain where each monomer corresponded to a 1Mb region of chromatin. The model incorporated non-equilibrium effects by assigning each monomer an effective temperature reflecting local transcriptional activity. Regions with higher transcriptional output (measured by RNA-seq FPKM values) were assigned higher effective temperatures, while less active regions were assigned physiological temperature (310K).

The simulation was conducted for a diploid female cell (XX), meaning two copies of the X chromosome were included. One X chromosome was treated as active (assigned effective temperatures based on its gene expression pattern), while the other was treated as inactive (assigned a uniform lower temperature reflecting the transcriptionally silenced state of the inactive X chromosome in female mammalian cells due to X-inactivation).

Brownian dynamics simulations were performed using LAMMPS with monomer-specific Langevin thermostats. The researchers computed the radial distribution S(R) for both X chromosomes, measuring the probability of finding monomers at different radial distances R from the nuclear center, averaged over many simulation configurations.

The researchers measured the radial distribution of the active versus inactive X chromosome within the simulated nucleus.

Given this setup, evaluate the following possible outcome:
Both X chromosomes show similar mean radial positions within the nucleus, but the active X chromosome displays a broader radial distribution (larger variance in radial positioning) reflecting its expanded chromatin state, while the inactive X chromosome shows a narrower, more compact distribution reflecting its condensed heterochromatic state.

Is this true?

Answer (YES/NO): NO